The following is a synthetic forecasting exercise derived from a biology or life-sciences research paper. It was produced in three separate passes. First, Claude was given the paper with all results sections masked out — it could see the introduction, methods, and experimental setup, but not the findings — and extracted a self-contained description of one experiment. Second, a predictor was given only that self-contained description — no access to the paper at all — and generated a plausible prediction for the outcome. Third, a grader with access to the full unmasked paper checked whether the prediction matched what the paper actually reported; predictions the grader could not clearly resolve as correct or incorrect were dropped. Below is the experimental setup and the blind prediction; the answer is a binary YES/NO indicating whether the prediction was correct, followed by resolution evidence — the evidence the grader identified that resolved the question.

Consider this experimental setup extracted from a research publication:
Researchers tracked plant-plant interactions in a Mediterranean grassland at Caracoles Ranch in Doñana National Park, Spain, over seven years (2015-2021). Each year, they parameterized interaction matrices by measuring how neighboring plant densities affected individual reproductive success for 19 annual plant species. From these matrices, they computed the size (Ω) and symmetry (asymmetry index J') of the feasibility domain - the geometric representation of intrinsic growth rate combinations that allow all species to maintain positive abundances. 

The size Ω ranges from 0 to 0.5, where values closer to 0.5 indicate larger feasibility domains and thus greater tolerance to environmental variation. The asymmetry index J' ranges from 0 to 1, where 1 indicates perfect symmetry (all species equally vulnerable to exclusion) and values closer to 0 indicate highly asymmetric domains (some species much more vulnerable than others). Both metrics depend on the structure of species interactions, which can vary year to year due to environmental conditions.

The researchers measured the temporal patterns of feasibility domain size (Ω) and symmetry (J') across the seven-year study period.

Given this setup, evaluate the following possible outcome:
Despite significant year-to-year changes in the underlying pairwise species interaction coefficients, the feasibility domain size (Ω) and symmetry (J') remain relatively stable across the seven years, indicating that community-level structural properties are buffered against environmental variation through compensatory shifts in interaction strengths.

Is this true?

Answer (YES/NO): NO